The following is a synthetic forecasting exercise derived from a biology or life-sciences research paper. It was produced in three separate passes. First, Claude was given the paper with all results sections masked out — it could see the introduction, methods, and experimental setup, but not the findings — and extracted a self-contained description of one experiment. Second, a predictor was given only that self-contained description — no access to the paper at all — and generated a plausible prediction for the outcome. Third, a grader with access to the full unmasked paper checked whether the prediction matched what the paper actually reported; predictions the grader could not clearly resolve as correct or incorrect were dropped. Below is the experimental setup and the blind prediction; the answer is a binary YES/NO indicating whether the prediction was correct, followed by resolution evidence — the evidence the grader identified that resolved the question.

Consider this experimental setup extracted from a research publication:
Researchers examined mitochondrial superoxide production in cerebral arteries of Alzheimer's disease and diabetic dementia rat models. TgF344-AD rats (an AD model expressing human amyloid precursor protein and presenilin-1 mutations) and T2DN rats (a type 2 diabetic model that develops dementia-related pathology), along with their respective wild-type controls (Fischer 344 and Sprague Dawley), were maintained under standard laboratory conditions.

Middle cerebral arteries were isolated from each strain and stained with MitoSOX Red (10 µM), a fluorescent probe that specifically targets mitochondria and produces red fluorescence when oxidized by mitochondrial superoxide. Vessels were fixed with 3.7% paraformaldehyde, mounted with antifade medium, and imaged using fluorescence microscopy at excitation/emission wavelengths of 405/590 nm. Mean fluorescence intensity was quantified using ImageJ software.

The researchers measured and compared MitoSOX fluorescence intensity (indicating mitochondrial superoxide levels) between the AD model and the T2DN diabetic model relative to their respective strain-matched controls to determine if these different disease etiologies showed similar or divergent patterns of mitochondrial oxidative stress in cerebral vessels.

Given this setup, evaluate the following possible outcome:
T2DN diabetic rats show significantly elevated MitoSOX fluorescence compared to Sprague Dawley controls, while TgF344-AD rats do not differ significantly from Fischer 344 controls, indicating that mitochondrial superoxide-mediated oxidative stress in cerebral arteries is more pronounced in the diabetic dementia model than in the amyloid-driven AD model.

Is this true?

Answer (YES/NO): NO